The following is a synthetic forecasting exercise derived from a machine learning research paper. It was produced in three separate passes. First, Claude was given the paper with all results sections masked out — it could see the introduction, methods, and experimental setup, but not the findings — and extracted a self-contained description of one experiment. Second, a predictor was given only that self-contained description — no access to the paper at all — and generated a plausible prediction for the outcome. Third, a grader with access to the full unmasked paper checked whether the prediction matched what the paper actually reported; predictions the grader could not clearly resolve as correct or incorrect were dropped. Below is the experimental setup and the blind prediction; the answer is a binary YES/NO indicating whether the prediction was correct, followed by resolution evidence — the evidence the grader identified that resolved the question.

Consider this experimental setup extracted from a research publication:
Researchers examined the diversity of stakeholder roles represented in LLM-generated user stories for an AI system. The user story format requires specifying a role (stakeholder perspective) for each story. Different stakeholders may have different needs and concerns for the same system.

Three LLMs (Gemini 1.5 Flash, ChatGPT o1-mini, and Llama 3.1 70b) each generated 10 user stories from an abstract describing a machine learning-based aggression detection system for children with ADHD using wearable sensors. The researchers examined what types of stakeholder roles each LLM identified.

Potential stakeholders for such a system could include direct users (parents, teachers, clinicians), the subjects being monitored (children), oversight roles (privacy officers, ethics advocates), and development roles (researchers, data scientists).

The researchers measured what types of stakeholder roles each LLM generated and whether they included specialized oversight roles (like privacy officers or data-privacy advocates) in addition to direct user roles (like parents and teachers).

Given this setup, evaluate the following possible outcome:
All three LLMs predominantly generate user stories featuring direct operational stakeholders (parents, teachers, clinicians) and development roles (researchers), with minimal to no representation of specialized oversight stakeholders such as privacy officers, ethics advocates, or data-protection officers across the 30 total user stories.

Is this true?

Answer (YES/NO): NO